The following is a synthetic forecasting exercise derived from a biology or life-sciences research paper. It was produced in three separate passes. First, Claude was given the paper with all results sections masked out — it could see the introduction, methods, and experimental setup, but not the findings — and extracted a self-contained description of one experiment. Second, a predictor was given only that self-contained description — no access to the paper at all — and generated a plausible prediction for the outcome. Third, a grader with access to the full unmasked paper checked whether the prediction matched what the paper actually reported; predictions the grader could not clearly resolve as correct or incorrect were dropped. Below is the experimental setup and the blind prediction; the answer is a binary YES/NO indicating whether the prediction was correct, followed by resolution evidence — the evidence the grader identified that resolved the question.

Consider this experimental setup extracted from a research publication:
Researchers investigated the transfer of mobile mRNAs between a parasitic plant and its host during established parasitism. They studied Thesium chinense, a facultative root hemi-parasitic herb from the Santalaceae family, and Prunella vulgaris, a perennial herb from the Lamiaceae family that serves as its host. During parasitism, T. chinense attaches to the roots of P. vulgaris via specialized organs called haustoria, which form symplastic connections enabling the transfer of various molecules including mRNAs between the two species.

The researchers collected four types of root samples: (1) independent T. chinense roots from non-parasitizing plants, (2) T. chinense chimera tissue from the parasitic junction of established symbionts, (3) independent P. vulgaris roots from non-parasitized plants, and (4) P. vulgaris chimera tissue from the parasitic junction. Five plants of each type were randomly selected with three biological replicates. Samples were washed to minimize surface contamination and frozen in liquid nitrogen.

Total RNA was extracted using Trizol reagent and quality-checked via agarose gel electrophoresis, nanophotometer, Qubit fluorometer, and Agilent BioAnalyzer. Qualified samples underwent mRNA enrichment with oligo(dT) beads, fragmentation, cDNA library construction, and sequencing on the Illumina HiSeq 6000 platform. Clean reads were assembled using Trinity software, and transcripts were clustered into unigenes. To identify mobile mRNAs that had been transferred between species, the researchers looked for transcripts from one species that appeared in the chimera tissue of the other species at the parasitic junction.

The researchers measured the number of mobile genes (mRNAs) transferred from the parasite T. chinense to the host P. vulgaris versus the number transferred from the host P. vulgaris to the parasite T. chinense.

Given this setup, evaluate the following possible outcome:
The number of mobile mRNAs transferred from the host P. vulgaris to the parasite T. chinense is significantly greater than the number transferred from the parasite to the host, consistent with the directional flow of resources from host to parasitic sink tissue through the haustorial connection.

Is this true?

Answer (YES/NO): NO